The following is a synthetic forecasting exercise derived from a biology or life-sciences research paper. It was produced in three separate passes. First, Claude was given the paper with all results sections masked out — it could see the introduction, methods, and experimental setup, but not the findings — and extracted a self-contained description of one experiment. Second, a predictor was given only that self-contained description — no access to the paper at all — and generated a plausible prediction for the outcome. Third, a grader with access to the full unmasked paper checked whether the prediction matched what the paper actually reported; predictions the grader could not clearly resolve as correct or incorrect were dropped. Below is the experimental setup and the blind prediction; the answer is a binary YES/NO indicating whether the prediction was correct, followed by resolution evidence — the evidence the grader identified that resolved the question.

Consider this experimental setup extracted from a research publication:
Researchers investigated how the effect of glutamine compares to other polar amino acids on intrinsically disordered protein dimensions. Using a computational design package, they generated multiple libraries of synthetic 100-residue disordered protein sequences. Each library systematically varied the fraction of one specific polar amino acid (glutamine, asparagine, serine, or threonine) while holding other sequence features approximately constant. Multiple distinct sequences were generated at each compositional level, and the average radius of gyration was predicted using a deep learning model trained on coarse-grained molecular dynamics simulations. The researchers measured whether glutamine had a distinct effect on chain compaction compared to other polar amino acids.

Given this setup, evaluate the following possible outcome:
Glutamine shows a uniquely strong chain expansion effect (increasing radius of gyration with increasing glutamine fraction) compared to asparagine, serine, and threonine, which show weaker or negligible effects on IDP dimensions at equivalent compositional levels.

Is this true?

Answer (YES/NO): NO